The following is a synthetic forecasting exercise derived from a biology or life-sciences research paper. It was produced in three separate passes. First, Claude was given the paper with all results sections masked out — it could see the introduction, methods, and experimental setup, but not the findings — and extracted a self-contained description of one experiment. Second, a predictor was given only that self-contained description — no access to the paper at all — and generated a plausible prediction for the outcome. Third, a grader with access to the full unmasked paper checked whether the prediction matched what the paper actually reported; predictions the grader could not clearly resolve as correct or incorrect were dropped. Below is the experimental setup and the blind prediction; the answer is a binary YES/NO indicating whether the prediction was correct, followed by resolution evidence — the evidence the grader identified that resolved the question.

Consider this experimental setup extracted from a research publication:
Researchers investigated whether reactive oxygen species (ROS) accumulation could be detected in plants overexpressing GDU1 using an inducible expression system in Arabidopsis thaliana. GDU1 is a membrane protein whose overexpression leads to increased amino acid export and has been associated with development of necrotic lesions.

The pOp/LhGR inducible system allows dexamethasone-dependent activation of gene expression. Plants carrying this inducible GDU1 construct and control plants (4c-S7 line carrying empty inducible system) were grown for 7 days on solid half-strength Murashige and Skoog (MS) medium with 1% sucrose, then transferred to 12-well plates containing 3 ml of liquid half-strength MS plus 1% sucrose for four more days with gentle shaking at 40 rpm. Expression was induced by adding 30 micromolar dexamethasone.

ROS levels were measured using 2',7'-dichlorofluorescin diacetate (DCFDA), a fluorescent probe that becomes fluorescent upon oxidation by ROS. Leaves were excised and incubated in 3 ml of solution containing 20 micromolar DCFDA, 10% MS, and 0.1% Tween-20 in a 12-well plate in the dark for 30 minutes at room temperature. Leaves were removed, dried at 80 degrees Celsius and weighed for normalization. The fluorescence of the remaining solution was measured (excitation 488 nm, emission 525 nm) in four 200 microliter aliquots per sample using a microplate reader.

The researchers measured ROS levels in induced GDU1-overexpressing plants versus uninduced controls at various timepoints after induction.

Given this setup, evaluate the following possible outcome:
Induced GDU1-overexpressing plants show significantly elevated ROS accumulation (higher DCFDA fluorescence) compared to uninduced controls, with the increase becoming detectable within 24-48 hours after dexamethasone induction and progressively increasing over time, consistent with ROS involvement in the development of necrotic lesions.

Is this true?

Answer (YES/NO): YES